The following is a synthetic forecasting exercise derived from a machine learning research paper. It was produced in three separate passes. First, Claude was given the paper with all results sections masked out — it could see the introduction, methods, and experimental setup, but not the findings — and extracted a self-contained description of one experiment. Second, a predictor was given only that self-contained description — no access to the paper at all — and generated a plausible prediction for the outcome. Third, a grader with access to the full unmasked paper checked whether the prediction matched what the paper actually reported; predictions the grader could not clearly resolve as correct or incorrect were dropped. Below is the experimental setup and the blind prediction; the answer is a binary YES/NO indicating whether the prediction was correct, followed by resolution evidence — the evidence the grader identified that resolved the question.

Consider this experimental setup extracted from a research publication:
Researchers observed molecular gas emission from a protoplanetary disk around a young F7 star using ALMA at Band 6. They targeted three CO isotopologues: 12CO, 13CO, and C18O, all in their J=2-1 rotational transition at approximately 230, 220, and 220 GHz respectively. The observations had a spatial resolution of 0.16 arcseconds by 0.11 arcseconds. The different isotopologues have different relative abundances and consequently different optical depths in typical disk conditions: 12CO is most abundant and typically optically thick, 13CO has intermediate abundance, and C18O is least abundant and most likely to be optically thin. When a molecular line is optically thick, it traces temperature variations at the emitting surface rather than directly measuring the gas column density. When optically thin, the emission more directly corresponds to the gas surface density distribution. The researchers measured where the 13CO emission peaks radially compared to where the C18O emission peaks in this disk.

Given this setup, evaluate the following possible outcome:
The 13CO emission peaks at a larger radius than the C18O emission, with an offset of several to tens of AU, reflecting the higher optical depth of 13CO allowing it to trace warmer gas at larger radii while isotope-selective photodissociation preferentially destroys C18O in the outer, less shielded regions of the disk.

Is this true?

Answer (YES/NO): NO